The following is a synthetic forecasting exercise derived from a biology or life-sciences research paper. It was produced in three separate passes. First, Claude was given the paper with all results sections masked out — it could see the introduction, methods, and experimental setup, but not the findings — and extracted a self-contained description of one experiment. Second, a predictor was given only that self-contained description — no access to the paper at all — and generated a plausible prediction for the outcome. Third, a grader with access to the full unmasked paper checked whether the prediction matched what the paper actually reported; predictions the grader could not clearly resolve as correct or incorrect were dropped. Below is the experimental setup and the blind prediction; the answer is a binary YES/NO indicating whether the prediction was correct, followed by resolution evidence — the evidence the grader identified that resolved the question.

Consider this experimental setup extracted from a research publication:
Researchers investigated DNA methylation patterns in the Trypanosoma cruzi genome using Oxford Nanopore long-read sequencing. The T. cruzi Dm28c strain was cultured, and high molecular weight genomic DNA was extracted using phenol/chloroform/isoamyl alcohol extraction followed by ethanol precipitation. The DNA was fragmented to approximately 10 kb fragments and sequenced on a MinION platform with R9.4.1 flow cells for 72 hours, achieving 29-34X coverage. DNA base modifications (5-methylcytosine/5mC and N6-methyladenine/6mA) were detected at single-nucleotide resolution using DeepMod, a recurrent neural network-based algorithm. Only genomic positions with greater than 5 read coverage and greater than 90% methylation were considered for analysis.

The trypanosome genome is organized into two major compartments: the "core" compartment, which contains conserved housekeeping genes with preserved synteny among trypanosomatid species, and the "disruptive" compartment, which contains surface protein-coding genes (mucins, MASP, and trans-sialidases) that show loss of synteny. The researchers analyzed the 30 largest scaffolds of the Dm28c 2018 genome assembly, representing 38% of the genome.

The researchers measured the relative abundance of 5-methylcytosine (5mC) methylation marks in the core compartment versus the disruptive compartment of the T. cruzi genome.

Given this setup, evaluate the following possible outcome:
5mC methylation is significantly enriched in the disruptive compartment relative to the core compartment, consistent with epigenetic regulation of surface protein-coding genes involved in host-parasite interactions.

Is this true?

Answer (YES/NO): NO